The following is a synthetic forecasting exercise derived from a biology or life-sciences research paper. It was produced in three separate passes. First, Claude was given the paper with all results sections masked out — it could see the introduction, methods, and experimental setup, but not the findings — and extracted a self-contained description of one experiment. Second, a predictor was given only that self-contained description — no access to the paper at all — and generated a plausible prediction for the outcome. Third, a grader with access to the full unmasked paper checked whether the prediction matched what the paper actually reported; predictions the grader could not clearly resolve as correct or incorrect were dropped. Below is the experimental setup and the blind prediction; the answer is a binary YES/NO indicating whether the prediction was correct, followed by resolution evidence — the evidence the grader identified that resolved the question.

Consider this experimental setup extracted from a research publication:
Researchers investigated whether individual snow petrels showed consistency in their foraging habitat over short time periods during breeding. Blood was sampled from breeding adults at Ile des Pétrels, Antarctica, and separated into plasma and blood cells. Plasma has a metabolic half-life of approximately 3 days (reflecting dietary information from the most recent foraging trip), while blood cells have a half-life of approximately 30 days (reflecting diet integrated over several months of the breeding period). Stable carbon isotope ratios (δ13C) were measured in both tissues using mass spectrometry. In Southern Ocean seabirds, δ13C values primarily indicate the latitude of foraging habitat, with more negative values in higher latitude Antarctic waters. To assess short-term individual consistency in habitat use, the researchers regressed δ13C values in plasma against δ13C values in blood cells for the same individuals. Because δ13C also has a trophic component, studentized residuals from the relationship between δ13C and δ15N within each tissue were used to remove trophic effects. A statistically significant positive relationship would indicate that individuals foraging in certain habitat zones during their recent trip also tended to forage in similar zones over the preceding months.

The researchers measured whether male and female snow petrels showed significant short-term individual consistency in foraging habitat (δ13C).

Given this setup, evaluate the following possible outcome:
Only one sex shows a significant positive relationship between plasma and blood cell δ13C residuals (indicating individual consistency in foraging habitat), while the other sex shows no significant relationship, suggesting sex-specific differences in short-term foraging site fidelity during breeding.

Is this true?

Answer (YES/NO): NO